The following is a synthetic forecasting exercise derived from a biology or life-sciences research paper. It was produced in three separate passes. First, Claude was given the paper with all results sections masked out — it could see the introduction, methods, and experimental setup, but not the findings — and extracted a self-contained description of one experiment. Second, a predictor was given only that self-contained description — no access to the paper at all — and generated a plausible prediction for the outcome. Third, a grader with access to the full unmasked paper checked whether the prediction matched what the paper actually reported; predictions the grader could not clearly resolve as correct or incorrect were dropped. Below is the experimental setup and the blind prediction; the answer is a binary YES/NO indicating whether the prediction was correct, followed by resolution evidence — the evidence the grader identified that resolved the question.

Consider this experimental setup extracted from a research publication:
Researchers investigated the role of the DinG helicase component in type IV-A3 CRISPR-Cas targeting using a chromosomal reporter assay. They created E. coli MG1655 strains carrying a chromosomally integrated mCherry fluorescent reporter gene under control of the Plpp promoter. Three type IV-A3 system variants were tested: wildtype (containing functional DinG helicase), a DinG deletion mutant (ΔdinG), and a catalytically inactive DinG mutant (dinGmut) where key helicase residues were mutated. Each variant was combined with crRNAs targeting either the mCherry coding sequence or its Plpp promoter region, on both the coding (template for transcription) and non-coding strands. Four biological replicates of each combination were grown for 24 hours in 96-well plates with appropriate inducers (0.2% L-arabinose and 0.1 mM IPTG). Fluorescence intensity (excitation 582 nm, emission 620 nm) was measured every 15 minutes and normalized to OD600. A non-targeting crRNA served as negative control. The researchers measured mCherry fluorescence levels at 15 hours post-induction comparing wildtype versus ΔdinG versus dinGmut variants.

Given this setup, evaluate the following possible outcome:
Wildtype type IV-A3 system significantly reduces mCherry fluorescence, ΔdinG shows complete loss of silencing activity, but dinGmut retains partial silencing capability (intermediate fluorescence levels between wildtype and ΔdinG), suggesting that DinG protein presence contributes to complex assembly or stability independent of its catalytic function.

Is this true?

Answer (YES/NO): NO